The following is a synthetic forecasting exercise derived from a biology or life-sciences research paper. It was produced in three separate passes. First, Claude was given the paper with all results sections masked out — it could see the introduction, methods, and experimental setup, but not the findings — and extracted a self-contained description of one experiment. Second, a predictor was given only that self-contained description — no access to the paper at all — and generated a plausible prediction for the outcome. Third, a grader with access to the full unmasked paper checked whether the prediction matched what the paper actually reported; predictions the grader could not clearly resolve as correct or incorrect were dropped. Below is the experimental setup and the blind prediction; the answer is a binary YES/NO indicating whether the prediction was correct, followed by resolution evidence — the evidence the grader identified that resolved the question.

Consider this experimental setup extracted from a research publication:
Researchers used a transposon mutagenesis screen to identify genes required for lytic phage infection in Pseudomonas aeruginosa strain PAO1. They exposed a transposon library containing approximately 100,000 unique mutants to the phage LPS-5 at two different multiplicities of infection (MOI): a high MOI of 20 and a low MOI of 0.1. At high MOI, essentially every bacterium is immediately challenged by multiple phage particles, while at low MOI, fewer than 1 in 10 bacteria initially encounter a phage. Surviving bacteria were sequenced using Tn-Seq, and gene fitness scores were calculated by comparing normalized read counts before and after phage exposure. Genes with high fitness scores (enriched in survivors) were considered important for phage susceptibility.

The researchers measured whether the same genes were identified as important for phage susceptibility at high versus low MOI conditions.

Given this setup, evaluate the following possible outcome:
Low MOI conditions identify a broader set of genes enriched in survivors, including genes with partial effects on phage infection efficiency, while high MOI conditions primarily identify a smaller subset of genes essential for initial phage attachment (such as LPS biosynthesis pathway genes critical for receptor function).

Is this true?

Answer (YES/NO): NO